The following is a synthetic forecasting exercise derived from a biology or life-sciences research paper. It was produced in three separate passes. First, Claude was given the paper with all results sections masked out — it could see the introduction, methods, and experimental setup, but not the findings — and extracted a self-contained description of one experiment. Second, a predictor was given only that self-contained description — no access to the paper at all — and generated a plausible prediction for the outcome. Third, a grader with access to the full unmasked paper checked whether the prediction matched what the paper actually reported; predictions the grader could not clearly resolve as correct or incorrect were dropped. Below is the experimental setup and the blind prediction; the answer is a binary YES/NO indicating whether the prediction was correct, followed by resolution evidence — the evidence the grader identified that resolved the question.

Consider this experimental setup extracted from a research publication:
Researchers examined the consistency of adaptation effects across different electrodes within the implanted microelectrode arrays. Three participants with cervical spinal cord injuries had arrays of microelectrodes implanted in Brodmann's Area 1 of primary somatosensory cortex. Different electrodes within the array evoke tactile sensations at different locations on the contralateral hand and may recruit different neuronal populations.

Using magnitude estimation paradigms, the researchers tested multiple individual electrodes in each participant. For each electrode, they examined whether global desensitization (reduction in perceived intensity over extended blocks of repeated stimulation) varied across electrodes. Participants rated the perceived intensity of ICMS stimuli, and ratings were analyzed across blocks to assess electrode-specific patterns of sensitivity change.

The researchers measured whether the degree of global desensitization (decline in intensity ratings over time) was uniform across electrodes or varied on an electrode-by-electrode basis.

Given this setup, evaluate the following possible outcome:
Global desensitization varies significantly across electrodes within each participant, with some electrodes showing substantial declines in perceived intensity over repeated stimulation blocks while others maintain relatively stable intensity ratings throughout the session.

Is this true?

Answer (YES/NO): YES